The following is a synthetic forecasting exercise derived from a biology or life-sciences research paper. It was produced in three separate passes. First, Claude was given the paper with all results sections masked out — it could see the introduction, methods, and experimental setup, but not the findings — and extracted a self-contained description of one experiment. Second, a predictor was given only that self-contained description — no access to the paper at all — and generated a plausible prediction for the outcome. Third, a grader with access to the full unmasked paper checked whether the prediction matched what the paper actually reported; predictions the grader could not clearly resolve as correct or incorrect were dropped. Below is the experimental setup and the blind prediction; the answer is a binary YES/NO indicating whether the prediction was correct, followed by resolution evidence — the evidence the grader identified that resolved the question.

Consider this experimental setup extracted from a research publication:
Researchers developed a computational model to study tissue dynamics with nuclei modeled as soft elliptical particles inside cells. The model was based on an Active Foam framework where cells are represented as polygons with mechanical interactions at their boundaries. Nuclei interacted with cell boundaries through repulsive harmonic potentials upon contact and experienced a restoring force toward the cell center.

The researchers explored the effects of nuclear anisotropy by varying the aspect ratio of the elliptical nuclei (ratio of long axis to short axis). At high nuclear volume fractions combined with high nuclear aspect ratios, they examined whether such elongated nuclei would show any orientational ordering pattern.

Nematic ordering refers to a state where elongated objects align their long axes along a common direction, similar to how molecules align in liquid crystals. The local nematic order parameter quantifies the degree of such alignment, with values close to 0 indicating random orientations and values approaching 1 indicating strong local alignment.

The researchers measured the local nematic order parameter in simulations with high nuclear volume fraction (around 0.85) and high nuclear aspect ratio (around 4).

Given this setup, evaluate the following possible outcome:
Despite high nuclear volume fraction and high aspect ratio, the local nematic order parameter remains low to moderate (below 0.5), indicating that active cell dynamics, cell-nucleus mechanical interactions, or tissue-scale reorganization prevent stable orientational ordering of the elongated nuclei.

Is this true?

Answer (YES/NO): NO